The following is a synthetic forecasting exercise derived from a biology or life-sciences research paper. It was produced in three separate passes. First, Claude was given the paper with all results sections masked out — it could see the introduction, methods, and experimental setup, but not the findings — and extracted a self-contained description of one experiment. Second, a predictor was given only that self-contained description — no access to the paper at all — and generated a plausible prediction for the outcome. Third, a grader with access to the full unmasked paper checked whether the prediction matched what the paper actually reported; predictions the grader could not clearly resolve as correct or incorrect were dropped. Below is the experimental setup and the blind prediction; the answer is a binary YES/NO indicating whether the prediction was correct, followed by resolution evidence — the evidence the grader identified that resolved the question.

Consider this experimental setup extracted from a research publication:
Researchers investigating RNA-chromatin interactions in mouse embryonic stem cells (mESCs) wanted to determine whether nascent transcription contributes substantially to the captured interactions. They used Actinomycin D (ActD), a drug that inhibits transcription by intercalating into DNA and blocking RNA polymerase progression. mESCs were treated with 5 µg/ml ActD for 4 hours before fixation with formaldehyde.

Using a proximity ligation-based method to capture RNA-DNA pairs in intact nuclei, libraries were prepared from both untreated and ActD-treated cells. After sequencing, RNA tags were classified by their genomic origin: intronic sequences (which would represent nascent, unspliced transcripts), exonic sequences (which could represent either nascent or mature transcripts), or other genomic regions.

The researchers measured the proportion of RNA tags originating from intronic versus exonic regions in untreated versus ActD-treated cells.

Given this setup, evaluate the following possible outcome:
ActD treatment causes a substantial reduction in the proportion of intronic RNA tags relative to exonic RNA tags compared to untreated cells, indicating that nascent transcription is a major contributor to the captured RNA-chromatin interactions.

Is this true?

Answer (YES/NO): NO